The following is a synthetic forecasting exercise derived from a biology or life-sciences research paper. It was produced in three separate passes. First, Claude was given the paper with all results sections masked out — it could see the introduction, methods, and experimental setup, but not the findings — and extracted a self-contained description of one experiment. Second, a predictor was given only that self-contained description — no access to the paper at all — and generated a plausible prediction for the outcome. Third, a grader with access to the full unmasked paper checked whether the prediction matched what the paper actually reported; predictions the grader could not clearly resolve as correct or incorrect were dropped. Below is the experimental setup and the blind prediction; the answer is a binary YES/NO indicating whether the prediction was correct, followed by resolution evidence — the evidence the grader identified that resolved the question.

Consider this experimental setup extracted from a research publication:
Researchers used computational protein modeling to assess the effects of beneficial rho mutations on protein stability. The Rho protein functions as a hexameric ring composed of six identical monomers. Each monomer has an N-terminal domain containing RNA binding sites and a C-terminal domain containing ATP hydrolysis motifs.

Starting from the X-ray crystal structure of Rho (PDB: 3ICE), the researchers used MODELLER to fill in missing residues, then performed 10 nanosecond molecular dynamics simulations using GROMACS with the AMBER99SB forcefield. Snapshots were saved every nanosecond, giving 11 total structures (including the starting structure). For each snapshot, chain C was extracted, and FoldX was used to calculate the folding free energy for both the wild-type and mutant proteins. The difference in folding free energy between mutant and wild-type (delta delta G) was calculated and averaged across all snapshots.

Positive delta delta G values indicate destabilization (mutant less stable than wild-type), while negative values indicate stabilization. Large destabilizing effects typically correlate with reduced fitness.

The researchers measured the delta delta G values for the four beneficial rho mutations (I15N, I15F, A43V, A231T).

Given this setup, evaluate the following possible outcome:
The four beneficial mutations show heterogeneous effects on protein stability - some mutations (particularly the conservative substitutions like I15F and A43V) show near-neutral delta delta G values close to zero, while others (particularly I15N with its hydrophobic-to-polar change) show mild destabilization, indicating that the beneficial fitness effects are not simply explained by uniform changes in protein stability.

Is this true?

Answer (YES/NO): NO